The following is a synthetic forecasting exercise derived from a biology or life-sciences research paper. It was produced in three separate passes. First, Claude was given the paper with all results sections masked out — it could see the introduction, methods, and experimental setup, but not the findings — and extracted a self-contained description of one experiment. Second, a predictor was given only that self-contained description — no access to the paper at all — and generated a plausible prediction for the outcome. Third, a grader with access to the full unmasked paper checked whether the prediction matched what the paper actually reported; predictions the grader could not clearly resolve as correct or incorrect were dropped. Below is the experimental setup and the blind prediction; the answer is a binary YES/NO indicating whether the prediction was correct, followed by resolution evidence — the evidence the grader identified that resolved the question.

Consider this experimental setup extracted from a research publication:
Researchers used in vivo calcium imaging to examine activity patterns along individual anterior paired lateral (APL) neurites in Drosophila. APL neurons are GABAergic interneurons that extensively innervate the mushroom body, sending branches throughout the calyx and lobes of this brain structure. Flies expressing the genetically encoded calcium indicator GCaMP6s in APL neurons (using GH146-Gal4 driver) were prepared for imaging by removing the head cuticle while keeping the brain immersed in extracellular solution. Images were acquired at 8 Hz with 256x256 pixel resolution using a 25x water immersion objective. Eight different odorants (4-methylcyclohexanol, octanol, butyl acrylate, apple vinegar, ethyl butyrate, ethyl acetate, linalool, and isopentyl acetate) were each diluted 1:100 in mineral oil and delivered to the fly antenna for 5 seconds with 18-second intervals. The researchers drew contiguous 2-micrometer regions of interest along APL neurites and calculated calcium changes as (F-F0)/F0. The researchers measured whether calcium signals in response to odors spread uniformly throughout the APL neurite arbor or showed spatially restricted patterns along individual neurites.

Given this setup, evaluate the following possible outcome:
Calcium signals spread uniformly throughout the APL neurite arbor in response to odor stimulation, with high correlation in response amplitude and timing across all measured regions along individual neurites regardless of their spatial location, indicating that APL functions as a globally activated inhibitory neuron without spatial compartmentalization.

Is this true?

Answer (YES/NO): NO